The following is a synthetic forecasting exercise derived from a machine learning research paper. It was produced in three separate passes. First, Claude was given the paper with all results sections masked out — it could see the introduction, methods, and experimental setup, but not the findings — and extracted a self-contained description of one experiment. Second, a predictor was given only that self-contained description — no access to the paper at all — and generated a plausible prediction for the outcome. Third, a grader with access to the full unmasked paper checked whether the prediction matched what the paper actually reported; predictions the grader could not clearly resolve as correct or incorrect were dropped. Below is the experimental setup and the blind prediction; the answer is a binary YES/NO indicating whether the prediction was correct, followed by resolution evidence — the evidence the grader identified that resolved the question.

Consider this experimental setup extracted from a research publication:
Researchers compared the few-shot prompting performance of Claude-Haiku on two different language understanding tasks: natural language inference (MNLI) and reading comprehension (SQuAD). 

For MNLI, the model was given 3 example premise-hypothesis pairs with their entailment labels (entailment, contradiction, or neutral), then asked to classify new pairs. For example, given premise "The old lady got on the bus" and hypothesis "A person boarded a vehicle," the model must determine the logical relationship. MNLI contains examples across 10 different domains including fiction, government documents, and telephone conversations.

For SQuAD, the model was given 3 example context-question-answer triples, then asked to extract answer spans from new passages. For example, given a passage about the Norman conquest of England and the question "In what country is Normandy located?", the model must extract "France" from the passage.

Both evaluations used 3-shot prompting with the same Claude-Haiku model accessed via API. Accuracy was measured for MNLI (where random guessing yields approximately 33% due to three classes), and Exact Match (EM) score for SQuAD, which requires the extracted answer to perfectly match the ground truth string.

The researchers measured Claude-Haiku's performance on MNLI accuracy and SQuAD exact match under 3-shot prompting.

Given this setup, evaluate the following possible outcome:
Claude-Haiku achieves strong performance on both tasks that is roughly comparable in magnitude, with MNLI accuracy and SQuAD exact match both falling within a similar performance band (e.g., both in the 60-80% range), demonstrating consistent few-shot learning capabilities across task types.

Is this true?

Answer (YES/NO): NO